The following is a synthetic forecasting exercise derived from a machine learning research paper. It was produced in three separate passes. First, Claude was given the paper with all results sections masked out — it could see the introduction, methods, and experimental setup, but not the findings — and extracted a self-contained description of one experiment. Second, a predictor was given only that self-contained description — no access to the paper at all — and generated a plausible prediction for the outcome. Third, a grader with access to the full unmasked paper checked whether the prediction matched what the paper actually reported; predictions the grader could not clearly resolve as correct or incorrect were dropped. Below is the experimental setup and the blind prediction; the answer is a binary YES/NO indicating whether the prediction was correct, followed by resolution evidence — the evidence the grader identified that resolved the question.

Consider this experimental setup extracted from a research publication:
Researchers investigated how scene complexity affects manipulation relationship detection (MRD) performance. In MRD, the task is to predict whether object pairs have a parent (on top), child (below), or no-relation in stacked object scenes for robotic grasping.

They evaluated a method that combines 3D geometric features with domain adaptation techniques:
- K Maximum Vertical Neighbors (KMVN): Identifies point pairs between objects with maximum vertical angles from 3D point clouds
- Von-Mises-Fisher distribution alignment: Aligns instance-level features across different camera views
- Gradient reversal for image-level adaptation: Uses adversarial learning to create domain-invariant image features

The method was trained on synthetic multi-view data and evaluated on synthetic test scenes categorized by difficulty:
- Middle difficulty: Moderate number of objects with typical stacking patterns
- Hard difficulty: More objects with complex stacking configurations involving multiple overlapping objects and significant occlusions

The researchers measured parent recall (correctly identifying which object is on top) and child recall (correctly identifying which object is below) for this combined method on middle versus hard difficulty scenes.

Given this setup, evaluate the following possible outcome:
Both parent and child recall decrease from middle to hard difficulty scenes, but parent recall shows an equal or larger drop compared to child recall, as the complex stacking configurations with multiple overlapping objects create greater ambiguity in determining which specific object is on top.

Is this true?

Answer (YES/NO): NO